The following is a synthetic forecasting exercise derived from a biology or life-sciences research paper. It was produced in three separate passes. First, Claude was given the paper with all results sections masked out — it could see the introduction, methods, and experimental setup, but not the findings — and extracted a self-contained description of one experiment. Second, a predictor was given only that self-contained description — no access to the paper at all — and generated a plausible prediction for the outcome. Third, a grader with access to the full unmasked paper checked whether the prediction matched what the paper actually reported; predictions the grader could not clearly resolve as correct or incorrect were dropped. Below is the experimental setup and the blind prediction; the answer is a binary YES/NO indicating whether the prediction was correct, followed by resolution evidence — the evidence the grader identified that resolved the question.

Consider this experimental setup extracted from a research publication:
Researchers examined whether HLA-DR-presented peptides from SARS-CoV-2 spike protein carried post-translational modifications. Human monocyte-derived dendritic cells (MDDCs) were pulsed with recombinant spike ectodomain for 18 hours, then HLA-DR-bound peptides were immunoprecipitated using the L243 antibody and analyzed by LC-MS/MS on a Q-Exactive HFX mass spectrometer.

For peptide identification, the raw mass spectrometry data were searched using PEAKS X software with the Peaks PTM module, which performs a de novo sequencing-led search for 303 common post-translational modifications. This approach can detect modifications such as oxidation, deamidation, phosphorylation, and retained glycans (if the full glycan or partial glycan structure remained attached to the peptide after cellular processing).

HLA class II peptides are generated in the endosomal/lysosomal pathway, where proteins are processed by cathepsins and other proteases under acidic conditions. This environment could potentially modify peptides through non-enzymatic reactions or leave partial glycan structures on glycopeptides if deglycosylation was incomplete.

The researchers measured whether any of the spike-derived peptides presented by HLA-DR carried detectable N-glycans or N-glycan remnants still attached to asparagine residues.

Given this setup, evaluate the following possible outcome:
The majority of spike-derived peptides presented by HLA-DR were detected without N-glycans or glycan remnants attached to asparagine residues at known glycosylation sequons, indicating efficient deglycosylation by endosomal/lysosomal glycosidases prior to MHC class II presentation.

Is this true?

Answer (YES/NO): NO